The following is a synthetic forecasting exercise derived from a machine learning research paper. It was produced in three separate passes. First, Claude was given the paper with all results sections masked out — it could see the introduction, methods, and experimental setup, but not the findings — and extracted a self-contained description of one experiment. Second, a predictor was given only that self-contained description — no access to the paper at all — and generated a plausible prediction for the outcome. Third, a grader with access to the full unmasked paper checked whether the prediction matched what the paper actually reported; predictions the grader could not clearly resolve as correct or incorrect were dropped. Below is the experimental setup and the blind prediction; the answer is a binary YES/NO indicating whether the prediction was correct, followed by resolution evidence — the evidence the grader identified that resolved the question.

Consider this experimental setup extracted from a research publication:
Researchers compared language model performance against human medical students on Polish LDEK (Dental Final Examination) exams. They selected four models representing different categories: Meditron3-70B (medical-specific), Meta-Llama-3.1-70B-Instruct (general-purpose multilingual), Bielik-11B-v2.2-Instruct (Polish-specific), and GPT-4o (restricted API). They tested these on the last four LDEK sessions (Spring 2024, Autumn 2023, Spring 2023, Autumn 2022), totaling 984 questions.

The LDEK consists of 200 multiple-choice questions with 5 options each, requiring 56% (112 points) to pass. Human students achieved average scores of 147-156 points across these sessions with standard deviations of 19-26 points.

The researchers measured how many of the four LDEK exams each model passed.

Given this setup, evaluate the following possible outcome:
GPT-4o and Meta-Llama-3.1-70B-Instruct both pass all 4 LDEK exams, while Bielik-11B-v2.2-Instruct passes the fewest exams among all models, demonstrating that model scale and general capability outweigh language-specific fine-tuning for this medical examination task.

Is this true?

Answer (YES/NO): NO